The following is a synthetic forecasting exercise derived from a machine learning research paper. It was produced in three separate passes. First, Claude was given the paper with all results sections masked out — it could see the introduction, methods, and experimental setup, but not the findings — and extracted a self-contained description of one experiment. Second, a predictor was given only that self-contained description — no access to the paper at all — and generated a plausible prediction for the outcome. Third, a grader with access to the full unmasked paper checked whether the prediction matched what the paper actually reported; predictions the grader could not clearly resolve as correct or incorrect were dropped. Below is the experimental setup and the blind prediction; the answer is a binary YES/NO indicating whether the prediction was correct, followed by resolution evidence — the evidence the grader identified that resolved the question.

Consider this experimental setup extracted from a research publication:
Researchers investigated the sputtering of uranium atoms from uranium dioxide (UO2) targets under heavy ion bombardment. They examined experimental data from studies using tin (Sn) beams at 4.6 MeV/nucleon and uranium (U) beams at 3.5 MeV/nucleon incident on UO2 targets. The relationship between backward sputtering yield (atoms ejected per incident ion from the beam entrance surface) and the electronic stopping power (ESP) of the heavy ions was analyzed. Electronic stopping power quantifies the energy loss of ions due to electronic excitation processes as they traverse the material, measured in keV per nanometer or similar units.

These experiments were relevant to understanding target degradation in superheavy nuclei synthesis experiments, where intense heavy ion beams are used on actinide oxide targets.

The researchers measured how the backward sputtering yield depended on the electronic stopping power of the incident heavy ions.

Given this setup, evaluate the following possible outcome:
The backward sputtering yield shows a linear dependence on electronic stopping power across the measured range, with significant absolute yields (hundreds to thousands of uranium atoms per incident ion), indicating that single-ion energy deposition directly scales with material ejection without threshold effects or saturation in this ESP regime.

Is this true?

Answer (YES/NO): NO